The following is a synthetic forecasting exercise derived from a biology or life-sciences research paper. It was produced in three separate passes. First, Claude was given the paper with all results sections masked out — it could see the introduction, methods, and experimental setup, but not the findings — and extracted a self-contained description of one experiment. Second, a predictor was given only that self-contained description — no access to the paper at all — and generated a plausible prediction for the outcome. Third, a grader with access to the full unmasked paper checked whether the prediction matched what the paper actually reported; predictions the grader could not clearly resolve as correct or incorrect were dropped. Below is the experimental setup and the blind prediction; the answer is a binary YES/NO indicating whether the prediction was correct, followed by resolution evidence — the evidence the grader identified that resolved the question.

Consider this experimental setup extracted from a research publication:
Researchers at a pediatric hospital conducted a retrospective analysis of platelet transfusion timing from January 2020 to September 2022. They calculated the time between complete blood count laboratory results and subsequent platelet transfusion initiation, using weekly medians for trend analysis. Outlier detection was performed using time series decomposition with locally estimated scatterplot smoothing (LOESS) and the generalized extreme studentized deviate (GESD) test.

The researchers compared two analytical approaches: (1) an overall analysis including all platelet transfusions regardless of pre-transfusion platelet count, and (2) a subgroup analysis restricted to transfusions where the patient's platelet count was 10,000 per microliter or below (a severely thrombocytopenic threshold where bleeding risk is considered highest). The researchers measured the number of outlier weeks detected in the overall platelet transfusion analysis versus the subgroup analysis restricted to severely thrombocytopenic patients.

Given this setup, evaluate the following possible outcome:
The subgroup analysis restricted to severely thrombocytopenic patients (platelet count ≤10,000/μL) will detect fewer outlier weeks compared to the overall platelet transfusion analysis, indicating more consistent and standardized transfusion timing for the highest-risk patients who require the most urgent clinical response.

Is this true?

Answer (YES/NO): NO